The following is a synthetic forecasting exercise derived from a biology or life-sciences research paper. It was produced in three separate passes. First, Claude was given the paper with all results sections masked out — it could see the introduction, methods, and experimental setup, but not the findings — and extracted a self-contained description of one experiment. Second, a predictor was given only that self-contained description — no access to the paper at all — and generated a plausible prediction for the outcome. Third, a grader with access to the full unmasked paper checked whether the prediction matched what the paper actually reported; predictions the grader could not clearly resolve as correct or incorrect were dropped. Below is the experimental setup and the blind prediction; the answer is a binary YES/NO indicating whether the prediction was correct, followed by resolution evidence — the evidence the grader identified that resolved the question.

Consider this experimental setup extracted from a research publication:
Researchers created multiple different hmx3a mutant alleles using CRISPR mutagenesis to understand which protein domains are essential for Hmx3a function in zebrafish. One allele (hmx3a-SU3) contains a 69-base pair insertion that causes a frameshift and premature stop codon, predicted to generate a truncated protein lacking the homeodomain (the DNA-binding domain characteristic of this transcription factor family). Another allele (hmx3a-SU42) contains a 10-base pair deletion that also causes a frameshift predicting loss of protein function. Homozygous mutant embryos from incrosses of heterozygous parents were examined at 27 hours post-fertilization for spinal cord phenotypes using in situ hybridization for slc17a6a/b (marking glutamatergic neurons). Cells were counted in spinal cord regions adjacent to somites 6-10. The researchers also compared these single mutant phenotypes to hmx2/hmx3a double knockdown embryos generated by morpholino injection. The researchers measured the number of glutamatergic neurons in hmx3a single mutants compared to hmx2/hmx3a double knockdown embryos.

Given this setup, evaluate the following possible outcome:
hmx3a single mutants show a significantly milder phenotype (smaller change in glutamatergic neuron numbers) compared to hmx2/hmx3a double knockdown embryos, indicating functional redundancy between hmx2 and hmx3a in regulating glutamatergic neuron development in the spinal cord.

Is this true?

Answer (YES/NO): NO